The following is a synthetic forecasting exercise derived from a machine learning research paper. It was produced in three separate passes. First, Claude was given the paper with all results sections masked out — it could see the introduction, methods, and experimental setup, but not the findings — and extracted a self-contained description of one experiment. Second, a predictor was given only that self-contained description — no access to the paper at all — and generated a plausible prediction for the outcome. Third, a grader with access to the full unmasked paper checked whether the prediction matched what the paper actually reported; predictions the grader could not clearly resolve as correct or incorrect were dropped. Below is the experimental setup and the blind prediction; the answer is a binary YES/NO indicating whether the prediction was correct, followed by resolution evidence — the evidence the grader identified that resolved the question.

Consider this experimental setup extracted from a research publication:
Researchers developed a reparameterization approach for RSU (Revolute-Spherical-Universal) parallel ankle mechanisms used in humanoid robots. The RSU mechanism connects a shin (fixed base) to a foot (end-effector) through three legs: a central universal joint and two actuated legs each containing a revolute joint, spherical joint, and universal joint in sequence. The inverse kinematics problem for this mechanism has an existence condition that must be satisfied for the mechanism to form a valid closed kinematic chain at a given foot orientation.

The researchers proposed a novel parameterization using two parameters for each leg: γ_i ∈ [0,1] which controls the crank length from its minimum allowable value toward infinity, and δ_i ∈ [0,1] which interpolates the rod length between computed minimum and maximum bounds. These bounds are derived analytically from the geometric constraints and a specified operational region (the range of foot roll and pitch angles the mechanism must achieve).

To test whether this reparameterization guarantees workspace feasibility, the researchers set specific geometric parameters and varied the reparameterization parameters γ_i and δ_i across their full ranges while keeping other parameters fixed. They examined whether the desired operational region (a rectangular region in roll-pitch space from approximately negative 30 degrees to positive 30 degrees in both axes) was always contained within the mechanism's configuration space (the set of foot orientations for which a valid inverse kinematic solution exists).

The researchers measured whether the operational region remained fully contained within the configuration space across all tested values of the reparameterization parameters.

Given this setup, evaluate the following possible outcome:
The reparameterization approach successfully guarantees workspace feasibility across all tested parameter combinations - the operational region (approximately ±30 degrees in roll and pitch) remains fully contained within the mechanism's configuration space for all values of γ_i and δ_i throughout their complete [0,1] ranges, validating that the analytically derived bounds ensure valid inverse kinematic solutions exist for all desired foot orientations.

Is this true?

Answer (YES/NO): YES